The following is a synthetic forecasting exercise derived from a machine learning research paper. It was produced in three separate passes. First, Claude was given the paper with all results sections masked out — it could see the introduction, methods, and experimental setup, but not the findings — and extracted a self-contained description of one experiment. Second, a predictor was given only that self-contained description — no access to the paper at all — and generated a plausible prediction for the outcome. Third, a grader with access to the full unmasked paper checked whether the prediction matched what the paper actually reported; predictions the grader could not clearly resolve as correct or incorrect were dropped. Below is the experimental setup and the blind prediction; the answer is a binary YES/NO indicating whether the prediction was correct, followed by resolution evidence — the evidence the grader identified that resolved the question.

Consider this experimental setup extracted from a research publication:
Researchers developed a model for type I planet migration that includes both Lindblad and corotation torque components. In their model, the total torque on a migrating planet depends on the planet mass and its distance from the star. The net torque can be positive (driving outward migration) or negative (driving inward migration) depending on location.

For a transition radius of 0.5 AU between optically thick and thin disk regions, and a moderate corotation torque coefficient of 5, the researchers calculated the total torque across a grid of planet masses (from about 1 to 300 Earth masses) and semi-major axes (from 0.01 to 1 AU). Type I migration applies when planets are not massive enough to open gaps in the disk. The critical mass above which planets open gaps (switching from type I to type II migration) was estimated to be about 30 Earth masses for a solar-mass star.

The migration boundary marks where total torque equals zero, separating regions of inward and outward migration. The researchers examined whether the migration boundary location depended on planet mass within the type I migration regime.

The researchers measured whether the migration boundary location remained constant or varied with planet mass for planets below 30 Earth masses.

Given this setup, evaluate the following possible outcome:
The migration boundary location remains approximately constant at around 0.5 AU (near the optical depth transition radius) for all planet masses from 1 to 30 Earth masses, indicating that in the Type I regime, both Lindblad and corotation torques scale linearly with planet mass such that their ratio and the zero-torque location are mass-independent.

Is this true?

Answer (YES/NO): NO